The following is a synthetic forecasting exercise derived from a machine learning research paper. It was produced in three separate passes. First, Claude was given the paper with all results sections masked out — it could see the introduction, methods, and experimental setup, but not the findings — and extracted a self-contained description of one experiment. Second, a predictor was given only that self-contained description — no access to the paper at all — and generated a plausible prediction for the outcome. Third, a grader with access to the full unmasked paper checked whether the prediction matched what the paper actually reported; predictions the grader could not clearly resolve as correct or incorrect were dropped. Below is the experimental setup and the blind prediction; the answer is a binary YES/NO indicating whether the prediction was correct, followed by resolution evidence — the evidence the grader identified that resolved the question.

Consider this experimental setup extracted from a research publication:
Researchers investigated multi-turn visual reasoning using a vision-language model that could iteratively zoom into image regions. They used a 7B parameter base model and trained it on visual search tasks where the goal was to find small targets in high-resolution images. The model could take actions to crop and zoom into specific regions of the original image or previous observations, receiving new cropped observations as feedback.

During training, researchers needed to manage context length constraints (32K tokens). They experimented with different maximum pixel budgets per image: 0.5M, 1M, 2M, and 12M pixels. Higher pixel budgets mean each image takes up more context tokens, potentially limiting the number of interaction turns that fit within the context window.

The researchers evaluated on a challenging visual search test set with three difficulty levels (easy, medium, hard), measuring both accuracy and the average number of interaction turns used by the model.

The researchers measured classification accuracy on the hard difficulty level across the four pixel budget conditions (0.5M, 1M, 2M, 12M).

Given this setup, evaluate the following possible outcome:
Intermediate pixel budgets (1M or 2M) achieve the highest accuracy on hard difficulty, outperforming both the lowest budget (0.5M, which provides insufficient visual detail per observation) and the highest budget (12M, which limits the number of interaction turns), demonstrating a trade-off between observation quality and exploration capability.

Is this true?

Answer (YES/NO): YES